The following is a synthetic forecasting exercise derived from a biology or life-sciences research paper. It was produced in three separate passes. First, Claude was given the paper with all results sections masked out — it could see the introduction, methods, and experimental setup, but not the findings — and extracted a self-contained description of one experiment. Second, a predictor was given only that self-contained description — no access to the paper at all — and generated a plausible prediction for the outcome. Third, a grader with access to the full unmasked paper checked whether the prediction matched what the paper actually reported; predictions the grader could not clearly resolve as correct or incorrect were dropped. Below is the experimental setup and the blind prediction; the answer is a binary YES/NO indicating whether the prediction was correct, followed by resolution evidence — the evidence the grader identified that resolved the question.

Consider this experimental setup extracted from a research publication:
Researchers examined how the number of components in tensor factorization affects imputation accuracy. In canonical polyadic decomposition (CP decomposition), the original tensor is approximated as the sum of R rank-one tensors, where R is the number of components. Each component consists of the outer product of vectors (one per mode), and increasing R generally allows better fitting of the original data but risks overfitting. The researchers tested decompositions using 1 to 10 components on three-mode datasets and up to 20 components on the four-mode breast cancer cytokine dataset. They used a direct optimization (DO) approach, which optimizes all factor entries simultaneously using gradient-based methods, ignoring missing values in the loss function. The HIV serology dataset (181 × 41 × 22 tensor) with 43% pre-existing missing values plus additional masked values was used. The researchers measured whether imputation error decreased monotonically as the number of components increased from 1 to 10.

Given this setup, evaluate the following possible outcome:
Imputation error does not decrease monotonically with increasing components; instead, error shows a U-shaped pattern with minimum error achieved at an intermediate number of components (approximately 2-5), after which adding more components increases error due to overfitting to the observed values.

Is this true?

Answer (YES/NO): NO